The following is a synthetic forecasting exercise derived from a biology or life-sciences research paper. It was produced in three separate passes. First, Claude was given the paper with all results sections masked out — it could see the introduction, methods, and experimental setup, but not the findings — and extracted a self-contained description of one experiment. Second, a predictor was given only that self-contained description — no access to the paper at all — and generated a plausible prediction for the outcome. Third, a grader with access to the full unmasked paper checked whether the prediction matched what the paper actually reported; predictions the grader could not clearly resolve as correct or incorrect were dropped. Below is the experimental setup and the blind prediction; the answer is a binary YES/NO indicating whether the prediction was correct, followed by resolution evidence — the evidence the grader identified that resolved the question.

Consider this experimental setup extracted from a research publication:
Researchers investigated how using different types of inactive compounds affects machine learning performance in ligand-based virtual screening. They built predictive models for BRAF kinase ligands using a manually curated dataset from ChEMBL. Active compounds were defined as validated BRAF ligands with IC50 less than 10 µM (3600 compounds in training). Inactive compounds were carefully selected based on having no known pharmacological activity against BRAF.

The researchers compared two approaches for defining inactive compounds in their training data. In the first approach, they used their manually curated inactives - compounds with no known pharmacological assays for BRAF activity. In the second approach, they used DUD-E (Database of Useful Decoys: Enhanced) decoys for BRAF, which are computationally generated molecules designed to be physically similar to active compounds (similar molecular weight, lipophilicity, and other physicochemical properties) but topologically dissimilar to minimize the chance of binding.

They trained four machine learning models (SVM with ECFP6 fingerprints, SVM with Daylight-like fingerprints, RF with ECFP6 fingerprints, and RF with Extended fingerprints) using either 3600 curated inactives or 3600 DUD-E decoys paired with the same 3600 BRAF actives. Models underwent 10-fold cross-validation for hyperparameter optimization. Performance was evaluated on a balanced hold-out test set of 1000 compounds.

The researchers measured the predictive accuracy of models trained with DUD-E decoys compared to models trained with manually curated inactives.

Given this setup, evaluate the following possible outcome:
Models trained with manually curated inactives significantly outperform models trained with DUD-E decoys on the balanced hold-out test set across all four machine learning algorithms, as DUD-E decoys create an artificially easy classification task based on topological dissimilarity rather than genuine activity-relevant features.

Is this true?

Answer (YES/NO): YES